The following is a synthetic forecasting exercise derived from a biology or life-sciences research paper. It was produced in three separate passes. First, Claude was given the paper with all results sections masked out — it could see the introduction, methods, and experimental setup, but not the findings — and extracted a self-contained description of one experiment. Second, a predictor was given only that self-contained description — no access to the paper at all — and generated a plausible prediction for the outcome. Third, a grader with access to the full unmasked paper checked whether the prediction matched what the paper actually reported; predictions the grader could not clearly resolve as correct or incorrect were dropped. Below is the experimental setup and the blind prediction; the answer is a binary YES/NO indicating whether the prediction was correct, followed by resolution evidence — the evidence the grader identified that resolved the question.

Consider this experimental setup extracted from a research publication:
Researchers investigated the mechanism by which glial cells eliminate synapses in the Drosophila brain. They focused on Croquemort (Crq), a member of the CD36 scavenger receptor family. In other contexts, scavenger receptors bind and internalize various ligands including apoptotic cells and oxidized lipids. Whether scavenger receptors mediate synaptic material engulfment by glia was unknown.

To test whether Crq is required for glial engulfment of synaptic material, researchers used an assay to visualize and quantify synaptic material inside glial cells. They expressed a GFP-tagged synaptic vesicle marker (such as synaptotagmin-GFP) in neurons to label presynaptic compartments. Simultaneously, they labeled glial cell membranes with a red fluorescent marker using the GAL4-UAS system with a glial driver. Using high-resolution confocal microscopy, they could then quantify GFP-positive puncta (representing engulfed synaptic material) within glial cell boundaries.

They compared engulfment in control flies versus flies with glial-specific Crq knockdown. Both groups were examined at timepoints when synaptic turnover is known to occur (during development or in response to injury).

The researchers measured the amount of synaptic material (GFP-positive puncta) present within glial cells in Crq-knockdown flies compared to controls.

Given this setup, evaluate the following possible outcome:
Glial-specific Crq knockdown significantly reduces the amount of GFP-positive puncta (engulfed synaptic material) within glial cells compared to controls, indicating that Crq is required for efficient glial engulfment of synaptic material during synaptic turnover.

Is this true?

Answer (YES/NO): YES